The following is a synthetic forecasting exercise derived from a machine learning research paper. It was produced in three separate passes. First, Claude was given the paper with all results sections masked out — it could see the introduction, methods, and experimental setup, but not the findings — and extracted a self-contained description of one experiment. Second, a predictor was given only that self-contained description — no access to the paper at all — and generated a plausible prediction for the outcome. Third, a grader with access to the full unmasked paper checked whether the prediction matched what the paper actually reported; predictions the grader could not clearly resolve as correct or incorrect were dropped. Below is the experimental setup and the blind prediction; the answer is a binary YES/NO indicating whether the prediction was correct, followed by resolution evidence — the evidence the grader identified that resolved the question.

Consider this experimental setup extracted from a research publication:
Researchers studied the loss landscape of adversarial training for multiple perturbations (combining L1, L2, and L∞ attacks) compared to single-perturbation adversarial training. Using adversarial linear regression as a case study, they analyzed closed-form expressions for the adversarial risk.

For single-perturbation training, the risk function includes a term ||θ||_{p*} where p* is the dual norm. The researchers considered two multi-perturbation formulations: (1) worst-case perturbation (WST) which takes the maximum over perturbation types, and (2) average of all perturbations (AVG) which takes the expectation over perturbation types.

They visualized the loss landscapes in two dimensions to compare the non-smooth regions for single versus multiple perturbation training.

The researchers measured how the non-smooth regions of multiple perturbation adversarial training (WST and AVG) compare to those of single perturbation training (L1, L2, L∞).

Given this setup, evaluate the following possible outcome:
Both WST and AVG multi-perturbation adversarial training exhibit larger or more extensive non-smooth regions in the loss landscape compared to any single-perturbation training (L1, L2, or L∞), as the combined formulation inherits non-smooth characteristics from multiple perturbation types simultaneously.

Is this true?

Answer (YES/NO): YES